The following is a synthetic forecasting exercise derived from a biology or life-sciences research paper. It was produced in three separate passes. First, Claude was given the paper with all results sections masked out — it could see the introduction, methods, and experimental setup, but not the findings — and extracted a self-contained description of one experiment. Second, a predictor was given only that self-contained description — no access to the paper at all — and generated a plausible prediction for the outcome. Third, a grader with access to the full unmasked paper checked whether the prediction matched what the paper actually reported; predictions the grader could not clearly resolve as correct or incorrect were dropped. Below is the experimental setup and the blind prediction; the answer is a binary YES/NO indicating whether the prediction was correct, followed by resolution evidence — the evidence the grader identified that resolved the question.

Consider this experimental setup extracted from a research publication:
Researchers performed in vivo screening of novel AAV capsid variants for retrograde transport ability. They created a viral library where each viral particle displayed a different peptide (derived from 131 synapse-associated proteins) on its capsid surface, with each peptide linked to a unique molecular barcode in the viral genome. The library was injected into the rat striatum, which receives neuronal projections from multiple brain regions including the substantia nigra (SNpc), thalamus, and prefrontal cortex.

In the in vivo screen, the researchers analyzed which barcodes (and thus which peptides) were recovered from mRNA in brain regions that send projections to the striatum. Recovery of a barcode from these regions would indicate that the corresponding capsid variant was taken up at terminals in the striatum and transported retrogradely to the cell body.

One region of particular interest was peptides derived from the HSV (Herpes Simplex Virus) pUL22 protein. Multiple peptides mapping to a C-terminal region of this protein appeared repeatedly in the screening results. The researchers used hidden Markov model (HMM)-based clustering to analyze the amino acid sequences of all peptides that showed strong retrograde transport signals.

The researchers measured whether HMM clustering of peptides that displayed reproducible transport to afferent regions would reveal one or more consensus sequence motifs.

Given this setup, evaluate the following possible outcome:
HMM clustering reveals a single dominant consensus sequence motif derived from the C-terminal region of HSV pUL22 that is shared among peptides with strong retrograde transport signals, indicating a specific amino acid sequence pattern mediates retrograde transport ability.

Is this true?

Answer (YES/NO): NO